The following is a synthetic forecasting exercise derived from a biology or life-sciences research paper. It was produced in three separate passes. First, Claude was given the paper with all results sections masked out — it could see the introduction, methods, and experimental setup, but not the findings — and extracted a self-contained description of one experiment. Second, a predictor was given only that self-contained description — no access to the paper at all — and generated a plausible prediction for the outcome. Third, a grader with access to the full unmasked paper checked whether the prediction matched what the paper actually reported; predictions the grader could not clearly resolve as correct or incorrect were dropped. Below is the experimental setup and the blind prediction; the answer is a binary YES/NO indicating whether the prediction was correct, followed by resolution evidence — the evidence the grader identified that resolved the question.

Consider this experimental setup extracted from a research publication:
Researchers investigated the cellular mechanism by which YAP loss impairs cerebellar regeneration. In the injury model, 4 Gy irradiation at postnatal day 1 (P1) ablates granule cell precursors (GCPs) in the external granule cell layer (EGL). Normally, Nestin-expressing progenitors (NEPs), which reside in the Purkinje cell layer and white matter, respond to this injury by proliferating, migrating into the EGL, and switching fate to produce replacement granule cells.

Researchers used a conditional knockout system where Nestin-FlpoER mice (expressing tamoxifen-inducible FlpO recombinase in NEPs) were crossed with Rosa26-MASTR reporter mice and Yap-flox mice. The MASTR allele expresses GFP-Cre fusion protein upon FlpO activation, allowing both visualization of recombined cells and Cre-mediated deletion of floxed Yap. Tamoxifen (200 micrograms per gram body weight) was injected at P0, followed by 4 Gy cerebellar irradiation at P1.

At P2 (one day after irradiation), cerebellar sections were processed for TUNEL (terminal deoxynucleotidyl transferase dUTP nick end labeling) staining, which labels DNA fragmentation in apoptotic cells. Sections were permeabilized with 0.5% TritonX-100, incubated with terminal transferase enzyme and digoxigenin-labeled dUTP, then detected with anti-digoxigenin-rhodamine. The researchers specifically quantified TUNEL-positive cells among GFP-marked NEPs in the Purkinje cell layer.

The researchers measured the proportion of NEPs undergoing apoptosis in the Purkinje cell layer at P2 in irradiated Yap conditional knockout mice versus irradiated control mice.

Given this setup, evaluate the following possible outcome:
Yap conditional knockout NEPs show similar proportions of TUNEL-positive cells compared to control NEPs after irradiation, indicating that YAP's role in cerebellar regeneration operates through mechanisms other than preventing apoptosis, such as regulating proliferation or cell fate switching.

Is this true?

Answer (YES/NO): NO